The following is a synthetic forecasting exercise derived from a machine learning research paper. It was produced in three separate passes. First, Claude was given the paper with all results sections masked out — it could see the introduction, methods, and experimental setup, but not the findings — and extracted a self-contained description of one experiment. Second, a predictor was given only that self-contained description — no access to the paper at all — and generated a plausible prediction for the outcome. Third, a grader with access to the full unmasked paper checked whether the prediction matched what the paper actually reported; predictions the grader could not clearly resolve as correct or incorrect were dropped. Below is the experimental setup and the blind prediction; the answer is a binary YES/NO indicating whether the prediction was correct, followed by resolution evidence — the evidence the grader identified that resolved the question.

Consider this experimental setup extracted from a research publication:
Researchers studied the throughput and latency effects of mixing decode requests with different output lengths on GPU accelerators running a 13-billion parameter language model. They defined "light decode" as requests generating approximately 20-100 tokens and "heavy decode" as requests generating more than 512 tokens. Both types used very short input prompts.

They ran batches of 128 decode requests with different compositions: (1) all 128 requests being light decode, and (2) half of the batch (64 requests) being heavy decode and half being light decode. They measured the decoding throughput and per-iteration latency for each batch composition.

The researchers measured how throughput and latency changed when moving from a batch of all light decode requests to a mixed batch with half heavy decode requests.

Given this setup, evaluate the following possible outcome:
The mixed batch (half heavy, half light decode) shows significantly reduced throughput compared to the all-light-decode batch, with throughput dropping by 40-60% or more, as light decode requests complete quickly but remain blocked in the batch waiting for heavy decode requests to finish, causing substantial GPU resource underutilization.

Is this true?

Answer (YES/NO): NO